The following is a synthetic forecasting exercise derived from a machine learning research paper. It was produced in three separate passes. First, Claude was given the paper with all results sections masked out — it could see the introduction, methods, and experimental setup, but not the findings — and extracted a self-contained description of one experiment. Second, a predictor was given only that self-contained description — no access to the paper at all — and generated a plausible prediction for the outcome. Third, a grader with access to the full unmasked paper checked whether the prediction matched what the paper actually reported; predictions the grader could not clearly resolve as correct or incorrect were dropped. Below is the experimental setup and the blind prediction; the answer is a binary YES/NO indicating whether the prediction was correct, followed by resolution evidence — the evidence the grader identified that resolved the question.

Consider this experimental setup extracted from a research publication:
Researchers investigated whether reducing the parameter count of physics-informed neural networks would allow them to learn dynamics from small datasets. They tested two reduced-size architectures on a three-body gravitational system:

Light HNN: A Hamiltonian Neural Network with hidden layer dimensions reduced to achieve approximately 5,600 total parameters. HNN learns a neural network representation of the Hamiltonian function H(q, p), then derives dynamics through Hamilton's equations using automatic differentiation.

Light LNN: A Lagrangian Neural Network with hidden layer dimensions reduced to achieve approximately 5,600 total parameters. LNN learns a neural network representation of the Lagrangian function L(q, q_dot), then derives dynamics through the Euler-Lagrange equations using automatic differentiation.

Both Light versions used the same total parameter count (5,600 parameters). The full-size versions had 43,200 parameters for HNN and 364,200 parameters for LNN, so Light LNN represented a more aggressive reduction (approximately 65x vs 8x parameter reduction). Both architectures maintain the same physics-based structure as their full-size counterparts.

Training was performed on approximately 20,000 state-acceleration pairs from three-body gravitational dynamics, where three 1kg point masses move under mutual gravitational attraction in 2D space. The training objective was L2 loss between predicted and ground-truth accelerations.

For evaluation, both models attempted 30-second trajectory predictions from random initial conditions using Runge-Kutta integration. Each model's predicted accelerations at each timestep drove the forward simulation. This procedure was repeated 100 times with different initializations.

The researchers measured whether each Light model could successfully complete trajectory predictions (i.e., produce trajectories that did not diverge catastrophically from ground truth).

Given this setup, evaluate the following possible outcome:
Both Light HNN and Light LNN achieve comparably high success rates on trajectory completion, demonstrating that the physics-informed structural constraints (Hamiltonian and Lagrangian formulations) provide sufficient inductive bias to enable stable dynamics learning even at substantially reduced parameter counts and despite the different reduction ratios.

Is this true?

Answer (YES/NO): NO